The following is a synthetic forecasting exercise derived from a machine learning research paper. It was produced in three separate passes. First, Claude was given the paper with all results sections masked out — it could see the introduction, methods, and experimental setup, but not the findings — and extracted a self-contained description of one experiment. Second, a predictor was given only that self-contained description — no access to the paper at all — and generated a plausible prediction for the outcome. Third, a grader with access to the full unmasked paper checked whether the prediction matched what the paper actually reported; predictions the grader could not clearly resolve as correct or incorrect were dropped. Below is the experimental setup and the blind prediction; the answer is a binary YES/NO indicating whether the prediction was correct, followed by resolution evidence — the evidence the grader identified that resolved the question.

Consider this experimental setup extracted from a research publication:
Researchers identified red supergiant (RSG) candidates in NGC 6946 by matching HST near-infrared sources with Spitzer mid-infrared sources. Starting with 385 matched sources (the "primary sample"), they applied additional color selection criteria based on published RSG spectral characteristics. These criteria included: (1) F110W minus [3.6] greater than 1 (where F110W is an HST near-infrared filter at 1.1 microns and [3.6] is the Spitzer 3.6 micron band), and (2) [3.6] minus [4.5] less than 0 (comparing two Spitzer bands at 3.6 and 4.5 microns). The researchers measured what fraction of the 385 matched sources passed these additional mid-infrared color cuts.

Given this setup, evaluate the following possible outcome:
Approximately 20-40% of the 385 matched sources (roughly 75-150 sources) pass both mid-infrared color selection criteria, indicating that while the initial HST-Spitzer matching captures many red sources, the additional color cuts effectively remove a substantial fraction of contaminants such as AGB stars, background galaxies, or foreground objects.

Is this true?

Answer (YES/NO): YES